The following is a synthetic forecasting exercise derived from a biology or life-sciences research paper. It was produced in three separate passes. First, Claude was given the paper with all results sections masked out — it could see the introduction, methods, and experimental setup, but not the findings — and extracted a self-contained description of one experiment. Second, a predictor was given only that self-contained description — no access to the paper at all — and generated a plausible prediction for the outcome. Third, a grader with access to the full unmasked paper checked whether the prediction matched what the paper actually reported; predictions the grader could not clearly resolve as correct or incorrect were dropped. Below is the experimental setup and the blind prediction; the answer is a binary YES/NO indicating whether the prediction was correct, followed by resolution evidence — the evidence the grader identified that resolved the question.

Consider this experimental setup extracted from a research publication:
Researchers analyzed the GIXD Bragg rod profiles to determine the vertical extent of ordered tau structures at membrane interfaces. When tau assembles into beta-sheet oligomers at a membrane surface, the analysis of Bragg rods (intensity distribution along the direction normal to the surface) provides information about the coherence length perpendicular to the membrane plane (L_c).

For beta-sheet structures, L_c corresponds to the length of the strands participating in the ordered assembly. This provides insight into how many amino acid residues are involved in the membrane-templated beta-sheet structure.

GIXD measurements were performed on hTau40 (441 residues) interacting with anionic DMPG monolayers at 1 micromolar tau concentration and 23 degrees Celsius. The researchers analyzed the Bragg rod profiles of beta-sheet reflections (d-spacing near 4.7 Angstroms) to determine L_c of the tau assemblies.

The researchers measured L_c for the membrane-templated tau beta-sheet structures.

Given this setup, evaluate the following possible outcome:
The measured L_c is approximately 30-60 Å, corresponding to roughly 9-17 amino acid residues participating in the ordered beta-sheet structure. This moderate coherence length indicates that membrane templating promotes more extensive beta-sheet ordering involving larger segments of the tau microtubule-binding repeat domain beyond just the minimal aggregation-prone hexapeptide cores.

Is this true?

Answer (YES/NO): NO